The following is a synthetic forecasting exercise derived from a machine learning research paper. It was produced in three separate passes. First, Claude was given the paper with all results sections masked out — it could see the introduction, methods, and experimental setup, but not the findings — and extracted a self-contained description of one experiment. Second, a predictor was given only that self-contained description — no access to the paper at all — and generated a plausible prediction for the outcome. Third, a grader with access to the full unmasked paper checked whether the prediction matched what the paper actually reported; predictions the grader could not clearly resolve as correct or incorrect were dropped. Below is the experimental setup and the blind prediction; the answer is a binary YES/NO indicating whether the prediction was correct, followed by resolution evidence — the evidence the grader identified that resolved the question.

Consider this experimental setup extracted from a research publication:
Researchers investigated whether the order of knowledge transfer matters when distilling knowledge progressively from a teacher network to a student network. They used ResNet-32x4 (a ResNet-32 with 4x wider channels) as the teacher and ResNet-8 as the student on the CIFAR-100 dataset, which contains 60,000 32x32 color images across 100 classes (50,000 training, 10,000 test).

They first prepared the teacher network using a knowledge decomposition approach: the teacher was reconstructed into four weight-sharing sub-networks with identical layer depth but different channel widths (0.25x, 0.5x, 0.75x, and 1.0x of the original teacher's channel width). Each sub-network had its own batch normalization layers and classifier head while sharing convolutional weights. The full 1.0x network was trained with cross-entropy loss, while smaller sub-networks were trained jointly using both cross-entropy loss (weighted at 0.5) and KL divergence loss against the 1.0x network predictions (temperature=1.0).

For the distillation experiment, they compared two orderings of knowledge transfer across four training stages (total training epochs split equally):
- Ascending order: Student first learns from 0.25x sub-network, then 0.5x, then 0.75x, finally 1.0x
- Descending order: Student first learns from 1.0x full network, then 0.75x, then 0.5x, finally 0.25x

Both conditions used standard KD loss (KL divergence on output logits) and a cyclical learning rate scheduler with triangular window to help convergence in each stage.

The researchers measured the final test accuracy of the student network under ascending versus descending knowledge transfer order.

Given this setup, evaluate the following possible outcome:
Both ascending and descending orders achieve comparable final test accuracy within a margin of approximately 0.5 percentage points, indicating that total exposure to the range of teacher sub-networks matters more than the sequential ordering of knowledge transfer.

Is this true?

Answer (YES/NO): NO